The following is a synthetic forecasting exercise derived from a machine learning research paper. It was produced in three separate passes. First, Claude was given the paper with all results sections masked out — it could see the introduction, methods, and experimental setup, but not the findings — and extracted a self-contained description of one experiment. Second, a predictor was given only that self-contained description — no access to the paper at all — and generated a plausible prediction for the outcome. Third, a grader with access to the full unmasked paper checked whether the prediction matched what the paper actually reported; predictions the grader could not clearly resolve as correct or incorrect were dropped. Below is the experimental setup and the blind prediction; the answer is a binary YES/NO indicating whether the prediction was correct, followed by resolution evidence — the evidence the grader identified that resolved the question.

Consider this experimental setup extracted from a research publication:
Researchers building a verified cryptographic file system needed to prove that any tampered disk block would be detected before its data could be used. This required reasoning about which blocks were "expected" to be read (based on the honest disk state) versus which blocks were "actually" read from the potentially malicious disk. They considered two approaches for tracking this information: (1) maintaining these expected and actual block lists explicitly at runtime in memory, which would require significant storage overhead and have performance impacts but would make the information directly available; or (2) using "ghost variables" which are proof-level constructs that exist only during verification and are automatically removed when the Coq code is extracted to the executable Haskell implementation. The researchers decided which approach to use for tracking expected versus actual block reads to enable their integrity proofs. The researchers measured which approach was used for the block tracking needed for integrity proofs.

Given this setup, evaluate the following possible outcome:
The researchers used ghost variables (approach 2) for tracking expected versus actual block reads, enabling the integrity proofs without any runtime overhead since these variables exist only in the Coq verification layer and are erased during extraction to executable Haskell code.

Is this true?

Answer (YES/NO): YES